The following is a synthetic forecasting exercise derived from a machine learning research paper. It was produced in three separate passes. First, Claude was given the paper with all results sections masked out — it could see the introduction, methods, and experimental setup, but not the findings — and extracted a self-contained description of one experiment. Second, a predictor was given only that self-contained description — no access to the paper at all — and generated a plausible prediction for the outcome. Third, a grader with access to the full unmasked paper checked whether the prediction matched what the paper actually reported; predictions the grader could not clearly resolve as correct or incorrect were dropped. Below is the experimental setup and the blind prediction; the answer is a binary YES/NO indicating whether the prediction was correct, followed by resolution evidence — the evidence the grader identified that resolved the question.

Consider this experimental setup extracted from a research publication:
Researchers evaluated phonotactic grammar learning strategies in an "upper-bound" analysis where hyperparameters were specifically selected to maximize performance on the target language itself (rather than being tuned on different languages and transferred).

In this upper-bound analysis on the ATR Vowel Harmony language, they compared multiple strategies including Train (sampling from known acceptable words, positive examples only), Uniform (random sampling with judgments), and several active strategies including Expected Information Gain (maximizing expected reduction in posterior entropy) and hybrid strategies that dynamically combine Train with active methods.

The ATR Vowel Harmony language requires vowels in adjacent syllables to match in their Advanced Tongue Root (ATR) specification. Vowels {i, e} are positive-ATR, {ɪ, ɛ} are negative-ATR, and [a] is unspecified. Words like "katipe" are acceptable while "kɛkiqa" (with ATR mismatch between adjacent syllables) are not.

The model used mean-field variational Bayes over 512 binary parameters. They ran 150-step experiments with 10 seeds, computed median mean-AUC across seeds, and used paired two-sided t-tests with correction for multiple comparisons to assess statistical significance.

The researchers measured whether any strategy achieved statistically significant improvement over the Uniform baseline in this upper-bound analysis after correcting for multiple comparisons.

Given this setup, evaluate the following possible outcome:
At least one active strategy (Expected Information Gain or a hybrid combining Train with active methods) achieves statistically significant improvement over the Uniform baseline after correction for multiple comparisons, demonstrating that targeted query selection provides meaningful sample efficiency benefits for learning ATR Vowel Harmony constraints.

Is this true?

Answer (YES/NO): NO